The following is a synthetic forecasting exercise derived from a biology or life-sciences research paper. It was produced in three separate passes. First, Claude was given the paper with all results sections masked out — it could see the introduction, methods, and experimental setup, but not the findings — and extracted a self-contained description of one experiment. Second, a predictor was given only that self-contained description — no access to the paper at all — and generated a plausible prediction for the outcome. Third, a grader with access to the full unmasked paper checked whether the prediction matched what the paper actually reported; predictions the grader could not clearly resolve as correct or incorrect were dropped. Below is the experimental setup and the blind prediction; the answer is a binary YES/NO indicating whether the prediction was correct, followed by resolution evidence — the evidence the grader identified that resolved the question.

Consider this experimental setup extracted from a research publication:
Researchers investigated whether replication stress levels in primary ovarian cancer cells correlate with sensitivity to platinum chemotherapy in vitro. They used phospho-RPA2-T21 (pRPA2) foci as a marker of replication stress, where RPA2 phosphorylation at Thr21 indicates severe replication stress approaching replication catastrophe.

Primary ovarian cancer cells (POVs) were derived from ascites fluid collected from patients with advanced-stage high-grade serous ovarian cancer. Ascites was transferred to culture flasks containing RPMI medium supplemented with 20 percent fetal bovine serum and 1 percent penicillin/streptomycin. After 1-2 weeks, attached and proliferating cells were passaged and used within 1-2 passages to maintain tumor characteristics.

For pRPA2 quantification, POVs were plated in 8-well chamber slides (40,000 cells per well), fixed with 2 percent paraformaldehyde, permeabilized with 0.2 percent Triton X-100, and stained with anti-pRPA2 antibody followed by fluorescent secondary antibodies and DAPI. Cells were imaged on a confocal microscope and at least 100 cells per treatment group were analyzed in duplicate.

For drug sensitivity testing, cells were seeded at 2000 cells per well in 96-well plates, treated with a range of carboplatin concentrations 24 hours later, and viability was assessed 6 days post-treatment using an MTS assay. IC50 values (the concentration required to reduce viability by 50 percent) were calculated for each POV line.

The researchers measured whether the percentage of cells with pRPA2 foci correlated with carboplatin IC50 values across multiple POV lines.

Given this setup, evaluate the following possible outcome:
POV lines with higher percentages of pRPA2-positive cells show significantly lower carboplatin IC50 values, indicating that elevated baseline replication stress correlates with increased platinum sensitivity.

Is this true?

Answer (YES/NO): YES